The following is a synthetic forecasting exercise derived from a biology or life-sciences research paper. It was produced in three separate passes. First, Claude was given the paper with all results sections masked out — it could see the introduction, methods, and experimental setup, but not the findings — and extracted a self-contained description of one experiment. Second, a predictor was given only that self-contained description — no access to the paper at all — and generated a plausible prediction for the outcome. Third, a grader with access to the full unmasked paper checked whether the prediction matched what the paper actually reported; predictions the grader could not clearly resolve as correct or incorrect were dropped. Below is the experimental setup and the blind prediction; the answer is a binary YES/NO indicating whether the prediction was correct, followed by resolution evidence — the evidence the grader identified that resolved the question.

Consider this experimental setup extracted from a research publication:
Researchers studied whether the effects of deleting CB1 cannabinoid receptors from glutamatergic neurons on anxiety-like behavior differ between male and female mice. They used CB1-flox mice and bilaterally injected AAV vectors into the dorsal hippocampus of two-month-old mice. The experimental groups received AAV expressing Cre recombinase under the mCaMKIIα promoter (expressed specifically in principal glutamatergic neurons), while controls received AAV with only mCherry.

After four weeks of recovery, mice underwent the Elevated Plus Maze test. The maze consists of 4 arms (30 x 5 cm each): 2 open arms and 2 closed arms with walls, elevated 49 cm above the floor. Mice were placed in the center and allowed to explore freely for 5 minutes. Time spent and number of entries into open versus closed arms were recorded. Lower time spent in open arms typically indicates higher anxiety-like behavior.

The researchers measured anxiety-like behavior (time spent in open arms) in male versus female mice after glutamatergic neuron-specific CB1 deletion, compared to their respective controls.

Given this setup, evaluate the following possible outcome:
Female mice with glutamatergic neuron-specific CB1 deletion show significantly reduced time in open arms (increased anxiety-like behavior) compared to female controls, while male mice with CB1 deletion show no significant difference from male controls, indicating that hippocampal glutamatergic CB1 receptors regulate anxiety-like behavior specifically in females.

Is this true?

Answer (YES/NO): NO